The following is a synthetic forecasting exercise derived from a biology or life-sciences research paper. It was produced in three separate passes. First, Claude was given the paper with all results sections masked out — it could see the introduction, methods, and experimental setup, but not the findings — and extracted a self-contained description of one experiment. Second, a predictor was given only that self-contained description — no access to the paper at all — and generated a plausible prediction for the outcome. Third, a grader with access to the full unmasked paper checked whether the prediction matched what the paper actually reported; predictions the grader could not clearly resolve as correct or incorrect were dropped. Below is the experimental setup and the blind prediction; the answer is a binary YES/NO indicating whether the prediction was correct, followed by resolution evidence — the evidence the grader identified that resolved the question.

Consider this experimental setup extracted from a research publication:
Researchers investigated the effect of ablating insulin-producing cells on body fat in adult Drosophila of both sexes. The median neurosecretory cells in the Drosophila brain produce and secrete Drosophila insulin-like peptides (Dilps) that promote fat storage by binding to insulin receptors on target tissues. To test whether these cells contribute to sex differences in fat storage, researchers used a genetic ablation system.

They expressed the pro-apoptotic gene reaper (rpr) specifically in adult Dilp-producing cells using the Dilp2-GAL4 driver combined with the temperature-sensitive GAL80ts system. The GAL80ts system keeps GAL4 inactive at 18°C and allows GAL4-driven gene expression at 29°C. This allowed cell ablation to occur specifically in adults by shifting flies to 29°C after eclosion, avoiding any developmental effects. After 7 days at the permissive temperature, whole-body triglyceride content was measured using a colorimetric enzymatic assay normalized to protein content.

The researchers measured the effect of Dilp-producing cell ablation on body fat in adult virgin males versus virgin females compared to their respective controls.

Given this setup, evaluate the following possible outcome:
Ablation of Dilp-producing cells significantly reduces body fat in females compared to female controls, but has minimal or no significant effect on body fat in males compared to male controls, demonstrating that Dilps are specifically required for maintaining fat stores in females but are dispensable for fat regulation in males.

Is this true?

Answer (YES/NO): YES